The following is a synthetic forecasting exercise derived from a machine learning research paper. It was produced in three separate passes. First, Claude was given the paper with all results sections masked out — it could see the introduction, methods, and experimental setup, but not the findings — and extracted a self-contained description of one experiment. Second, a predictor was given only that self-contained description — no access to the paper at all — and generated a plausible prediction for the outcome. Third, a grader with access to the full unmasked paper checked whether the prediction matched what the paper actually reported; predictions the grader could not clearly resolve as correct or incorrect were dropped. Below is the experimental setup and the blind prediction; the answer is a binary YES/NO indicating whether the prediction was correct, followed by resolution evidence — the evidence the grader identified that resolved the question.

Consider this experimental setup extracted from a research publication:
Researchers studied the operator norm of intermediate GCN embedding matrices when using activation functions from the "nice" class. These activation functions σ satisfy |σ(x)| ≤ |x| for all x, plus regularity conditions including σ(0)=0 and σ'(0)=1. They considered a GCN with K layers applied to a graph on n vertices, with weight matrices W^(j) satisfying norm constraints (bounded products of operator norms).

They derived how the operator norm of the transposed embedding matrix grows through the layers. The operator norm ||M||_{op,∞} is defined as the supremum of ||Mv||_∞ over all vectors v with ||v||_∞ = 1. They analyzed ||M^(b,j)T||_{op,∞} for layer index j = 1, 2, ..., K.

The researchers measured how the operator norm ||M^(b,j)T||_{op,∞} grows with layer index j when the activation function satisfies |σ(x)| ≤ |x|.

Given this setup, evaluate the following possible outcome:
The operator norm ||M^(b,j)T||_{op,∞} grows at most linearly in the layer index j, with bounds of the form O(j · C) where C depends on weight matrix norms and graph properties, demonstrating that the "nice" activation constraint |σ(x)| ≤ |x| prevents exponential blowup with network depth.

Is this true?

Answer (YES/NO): NO